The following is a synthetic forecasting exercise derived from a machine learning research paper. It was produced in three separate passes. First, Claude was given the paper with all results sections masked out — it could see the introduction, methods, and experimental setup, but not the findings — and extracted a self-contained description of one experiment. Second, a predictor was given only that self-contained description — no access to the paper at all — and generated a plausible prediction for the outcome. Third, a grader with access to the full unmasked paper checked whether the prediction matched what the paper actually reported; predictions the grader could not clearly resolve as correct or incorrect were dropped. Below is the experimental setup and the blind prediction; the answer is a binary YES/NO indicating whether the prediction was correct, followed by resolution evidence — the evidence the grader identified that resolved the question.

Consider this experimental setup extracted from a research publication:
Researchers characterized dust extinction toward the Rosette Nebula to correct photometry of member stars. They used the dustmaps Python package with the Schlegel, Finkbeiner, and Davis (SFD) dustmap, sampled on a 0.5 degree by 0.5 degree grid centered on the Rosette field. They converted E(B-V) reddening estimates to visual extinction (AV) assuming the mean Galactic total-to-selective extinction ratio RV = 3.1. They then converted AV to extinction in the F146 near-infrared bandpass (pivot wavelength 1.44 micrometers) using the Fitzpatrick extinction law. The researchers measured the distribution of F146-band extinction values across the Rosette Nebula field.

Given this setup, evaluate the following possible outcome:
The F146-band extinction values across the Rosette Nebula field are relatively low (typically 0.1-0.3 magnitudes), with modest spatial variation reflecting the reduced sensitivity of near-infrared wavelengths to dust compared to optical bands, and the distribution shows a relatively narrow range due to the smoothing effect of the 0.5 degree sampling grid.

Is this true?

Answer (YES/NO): NO